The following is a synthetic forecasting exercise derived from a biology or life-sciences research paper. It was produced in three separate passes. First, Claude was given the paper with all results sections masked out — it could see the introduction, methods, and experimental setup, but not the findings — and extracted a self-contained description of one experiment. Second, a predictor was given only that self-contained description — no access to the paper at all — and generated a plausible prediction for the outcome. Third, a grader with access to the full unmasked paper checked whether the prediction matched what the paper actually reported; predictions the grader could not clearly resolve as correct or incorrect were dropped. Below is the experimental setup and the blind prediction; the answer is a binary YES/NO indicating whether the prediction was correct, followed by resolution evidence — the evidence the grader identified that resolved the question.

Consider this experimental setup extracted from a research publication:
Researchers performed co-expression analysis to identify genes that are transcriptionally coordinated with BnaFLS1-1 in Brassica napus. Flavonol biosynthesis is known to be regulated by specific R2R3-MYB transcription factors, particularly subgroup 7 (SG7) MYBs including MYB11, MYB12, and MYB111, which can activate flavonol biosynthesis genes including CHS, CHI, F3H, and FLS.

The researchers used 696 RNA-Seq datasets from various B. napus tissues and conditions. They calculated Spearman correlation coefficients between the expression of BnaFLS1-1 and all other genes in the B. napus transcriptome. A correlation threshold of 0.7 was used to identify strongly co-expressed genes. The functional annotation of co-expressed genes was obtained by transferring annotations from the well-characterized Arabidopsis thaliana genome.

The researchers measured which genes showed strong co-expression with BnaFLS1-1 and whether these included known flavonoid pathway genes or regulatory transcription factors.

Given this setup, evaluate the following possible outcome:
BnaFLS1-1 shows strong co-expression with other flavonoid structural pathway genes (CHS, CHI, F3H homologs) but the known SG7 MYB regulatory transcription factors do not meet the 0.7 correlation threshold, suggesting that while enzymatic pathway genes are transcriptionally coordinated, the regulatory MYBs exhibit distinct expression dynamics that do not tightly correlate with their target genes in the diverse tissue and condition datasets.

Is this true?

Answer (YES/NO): NO